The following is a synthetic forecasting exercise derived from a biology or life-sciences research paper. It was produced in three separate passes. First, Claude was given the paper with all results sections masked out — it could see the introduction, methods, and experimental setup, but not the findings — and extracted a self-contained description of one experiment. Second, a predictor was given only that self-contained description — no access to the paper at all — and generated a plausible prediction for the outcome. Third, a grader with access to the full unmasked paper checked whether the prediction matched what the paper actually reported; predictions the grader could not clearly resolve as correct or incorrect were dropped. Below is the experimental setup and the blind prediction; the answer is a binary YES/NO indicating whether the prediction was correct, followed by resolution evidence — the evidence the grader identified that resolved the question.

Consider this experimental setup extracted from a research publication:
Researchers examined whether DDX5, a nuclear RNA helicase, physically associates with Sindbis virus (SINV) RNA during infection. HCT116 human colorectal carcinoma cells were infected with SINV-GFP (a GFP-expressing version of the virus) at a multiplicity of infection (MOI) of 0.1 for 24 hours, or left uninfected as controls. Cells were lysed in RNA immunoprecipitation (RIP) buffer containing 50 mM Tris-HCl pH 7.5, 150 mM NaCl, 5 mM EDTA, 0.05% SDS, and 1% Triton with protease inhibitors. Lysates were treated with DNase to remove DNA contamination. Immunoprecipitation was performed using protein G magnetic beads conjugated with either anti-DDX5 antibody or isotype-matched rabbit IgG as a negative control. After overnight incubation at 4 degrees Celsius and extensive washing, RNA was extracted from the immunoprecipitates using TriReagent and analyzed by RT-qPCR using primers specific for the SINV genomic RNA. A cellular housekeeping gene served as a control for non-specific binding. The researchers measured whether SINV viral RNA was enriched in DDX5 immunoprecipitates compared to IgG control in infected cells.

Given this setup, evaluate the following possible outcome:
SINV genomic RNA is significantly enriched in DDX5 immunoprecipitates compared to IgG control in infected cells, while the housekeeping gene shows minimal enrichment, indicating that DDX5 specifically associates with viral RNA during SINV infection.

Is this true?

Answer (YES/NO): YES